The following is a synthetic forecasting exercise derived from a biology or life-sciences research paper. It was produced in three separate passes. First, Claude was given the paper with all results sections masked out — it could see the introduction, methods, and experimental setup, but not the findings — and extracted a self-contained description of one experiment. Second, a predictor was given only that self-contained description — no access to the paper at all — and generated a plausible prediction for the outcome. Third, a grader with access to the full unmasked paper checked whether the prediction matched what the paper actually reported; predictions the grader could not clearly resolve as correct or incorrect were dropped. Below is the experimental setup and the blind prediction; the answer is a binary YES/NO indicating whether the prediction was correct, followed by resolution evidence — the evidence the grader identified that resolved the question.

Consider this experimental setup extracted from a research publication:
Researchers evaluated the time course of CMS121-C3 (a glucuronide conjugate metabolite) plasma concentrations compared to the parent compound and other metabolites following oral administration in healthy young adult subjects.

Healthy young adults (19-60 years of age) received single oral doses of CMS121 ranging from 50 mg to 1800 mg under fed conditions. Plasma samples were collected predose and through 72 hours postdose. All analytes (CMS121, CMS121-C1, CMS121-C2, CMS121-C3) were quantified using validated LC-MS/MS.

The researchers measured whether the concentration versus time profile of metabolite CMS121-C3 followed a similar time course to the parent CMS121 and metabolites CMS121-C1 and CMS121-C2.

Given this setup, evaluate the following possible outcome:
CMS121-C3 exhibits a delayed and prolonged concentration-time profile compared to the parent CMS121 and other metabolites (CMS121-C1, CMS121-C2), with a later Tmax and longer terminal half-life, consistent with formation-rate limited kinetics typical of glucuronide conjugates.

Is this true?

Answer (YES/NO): NO